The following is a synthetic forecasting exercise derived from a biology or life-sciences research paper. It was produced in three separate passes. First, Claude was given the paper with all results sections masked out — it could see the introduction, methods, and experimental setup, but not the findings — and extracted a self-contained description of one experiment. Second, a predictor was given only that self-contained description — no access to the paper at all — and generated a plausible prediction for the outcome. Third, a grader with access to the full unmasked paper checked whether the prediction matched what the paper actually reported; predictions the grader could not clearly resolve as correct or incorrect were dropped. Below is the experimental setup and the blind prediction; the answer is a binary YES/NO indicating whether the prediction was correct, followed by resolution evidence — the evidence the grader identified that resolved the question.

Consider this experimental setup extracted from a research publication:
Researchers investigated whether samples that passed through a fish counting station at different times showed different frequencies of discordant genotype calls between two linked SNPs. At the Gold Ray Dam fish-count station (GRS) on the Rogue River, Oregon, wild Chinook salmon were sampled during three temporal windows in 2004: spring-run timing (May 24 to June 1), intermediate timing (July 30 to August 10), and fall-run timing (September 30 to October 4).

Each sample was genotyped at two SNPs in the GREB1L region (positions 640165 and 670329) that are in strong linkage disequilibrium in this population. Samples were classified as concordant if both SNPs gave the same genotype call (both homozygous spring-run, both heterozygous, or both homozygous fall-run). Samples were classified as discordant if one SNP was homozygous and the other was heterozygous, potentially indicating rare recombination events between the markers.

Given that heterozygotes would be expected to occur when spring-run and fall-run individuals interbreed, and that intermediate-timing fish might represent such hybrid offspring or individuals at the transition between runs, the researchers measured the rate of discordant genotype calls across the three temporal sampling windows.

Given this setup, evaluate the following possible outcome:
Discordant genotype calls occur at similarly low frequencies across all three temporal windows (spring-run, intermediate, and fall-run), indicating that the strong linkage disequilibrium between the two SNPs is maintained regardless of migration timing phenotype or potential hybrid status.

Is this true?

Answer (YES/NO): NO